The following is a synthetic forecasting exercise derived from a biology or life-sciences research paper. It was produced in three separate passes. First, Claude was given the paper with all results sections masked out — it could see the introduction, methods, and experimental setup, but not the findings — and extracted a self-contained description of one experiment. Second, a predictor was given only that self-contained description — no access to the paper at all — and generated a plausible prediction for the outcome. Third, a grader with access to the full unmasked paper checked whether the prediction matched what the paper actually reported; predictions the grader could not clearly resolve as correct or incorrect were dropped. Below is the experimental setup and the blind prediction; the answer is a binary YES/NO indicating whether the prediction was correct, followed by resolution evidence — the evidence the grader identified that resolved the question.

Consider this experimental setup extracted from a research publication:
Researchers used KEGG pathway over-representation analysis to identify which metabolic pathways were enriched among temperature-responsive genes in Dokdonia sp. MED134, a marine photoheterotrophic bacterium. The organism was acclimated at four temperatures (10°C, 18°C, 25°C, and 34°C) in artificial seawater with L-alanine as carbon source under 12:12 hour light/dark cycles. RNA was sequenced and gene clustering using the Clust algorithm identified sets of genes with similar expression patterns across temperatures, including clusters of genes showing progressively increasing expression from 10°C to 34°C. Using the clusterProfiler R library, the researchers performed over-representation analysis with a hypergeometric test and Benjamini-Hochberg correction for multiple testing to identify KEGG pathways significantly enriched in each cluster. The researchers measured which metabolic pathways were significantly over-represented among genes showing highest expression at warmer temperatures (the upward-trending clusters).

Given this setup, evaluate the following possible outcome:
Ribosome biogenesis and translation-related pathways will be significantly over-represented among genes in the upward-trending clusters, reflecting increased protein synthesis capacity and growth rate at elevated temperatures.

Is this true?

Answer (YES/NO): NO